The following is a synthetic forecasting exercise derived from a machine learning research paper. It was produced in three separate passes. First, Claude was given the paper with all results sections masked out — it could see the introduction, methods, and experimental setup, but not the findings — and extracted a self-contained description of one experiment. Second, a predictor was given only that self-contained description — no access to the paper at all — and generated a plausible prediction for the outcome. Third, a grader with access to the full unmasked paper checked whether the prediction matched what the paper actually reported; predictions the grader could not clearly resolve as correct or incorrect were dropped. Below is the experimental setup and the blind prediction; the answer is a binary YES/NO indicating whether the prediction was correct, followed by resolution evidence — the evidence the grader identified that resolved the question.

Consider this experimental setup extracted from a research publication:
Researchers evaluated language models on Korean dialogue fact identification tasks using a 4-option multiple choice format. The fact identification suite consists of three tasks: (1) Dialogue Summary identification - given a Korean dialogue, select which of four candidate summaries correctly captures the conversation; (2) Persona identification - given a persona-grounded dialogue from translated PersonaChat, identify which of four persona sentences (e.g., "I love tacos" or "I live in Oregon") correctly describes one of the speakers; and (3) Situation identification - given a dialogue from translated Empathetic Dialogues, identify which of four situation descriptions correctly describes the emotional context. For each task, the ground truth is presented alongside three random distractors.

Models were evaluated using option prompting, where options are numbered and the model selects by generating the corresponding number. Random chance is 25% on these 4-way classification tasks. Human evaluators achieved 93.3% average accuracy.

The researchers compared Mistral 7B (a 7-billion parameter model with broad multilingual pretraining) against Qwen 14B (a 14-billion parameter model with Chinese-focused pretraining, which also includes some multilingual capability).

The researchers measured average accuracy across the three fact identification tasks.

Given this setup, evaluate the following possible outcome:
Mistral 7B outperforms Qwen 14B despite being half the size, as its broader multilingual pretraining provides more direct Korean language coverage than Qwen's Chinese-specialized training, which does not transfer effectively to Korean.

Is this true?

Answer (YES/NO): NO